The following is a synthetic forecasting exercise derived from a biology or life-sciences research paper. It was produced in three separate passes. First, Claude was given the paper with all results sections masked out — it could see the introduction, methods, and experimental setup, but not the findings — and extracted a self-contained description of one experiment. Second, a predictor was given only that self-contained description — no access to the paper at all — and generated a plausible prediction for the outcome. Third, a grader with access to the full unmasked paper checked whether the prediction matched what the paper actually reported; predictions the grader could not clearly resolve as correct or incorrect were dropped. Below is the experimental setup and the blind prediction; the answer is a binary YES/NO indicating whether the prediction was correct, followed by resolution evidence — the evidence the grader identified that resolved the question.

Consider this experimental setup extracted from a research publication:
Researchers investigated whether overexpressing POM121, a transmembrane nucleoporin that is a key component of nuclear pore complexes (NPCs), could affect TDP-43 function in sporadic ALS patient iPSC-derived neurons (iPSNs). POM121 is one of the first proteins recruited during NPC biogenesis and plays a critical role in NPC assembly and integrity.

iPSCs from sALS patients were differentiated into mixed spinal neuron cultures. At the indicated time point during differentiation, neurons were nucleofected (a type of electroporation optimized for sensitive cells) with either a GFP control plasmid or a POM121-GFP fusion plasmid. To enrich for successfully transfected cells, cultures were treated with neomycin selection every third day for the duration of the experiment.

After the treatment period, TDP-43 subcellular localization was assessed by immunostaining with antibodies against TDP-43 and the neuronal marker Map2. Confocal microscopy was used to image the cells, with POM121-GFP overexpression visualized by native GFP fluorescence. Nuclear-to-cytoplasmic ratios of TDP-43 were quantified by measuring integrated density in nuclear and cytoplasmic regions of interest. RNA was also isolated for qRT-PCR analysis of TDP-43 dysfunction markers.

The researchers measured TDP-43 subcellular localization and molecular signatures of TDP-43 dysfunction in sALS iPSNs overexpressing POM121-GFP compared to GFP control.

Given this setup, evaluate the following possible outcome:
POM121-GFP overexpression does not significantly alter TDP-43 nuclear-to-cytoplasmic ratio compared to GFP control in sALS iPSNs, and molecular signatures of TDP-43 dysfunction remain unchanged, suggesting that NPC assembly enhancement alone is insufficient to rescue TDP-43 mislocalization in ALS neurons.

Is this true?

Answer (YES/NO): NO